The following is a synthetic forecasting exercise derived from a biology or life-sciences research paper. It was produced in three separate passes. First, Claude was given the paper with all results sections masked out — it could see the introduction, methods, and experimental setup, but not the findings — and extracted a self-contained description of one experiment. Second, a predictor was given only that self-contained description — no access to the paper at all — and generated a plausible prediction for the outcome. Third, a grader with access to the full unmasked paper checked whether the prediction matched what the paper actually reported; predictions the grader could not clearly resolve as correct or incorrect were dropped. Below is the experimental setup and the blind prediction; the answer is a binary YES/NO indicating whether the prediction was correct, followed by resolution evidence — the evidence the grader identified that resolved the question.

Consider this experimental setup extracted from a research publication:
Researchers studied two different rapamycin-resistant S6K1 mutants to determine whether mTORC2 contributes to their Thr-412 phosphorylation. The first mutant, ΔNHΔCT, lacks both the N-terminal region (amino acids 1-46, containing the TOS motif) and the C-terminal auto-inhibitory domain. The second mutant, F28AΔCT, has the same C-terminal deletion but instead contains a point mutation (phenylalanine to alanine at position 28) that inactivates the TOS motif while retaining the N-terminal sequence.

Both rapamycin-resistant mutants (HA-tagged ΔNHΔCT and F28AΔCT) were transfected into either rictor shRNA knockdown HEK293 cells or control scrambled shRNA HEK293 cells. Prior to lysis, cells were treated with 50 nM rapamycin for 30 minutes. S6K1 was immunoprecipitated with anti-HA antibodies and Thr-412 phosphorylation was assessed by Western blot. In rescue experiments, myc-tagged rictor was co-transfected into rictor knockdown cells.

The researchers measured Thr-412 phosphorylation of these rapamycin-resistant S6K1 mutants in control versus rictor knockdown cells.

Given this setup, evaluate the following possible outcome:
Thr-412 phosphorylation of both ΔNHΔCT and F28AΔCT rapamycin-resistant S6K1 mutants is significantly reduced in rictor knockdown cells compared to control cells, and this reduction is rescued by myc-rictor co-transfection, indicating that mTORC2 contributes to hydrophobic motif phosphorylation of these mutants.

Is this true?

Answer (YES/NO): YES